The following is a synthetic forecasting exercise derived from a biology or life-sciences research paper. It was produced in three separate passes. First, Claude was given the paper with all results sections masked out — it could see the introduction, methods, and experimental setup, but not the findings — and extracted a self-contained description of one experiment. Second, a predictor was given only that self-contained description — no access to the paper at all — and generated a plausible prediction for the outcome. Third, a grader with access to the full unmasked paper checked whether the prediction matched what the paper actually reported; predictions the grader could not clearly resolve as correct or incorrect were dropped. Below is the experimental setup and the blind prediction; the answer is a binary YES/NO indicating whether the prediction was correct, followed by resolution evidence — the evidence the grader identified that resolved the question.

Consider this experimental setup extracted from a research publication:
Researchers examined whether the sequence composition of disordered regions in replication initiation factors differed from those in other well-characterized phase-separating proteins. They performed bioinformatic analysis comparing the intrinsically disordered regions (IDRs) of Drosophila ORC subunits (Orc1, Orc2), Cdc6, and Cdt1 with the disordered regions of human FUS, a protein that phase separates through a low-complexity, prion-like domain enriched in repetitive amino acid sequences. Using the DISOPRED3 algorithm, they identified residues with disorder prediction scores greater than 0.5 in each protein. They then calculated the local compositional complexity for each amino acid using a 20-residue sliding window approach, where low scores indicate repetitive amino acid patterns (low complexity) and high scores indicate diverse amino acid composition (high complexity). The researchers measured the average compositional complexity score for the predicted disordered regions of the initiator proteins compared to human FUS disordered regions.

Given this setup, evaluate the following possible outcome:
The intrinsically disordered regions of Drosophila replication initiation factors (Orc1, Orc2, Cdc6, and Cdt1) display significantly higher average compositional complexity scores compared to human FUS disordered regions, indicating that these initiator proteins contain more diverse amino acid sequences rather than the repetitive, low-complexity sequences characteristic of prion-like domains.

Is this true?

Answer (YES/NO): YES